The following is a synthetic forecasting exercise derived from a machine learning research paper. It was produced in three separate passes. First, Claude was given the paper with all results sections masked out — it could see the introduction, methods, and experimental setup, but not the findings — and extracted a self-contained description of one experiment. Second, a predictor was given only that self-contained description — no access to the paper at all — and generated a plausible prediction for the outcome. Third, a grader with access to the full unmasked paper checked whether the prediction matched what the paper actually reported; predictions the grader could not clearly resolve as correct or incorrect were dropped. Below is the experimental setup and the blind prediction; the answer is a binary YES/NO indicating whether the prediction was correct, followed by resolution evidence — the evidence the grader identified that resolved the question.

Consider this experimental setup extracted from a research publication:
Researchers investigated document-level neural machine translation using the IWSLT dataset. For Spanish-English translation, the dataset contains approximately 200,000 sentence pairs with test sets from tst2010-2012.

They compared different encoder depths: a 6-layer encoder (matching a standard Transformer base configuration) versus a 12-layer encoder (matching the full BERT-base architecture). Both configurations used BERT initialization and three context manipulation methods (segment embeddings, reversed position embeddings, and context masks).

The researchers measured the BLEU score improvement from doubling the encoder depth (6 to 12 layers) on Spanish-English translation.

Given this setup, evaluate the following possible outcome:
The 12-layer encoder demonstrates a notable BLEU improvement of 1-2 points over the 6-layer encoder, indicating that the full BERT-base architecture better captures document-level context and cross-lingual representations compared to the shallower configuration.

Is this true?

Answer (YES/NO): NO